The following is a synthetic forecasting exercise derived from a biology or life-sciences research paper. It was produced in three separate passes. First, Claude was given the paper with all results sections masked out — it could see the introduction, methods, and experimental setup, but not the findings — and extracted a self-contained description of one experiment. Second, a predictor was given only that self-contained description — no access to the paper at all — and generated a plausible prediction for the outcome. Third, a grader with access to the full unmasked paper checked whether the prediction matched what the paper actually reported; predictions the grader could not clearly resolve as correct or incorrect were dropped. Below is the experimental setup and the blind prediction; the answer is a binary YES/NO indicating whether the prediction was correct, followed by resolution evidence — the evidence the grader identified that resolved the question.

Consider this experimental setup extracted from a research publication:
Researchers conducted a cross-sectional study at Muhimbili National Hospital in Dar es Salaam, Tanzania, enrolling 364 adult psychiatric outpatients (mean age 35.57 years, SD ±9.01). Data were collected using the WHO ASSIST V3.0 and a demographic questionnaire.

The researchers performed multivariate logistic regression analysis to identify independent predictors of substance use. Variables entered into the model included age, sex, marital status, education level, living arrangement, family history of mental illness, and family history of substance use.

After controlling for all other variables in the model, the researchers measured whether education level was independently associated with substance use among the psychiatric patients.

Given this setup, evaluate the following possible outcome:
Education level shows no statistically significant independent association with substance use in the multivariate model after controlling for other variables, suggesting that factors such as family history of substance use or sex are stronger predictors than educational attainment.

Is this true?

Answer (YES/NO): YES